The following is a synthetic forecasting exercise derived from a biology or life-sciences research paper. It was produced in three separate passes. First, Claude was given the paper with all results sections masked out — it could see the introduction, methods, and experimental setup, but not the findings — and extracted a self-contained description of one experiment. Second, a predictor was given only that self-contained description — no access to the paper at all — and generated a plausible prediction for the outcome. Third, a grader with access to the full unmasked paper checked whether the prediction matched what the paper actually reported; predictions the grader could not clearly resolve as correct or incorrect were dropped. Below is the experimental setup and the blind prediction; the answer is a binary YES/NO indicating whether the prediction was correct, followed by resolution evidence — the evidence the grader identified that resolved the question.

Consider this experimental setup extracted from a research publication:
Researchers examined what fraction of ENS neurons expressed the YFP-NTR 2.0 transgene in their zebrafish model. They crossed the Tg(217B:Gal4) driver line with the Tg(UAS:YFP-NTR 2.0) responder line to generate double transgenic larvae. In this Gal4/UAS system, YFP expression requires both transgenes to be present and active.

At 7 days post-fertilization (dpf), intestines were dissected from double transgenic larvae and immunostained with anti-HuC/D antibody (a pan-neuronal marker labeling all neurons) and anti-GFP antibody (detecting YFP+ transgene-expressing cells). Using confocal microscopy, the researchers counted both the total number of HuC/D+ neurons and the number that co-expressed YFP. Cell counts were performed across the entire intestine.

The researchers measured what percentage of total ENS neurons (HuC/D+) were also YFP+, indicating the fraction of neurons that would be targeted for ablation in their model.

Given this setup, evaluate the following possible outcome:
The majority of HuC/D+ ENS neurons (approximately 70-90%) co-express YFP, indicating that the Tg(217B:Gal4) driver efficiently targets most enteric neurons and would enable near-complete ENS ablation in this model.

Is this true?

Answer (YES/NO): NO